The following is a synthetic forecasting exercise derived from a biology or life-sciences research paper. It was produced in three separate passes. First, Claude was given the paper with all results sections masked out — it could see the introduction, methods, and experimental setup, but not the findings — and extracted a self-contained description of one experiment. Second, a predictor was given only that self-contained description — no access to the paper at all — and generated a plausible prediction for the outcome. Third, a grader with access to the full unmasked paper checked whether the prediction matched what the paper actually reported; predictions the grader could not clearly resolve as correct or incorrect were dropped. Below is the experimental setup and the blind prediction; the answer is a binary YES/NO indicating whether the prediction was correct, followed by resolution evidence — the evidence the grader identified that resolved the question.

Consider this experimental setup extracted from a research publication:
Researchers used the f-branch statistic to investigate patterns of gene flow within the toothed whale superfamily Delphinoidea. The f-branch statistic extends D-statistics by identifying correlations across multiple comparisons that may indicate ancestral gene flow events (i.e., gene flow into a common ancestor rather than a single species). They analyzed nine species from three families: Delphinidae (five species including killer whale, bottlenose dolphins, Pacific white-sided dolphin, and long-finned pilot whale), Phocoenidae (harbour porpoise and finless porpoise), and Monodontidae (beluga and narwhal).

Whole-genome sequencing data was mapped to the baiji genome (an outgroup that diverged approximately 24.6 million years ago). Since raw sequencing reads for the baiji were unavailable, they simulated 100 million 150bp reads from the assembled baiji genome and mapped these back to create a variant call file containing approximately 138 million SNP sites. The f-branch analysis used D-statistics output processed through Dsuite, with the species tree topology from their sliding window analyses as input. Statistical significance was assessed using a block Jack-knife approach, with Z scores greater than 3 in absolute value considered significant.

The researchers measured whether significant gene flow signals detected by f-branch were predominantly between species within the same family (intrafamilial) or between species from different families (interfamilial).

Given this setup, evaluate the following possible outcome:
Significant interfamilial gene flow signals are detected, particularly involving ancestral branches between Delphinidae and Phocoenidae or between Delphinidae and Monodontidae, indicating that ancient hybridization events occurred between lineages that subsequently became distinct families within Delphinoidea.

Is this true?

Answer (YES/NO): YES